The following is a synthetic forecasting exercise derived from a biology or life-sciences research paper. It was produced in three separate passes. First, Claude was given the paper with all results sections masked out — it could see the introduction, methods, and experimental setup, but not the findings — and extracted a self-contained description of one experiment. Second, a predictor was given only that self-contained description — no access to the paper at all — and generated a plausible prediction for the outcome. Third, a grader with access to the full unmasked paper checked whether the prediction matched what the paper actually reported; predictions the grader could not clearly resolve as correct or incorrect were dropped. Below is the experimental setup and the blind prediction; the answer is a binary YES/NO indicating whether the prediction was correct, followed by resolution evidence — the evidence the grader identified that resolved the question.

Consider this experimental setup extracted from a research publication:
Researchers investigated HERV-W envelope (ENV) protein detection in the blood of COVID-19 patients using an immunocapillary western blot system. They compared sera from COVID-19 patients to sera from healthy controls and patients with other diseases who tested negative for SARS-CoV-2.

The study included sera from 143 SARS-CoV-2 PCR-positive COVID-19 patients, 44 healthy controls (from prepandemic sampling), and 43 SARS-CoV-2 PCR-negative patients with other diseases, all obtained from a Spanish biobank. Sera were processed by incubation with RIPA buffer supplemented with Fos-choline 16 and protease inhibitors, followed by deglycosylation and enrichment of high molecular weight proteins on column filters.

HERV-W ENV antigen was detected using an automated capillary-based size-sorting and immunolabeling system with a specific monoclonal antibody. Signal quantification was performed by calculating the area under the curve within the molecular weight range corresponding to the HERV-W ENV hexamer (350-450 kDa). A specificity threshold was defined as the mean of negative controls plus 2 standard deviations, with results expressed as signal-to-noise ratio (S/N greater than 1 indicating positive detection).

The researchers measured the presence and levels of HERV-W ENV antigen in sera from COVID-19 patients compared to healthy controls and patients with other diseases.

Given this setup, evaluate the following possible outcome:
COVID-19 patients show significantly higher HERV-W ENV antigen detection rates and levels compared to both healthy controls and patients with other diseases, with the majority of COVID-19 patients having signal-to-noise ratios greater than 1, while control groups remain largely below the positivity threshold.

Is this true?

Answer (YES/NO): NO